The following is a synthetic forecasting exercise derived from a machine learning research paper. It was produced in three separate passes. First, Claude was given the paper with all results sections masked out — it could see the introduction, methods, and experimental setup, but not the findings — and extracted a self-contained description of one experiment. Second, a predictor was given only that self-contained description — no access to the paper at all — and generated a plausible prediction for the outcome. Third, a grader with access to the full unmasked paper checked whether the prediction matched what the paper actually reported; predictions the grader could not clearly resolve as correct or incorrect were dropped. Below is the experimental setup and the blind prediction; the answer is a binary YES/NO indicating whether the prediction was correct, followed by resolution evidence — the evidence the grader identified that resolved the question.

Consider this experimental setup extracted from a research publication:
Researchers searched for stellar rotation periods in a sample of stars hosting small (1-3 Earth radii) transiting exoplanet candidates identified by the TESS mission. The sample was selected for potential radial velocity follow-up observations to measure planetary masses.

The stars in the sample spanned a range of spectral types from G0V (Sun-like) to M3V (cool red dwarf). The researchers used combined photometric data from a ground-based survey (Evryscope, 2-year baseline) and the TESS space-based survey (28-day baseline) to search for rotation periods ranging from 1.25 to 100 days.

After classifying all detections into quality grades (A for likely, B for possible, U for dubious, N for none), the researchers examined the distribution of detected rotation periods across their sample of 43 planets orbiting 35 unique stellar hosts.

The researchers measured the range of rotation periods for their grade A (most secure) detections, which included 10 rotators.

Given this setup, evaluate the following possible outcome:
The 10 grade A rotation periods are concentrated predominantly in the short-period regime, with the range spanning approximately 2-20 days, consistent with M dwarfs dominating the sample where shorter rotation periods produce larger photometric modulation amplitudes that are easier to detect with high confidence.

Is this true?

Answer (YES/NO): NO